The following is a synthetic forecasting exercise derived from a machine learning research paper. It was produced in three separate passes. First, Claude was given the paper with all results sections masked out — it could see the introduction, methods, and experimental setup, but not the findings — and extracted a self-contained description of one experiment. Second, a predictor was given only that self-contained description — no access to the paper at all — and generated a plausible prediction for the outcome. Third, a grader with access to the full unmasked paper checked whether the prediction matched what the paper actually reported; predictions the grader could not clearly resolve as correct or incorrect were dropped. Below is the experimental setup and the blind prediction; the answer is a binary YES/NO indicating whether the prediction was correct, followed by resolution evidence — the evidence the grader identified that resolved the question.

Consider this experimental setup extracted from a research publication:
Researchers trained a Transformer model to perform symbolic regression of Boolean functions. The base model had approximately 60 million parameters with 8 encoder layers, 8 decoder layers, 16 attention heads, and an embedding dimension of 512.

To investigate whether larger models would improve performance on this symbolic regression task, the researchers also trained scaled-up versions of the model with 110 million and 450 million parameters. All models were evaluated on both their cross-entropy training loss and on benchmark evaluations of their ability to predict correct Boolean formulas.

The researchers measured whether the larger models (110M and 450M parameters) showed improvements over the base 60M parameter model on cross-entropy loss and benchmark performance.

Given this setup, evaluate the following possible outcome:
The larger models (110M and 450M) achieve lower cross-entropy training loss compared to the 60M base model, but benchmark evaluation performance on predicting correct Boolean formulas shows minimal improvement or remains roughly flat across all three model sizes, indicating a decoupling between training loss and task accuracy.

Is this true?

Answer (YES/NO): NO